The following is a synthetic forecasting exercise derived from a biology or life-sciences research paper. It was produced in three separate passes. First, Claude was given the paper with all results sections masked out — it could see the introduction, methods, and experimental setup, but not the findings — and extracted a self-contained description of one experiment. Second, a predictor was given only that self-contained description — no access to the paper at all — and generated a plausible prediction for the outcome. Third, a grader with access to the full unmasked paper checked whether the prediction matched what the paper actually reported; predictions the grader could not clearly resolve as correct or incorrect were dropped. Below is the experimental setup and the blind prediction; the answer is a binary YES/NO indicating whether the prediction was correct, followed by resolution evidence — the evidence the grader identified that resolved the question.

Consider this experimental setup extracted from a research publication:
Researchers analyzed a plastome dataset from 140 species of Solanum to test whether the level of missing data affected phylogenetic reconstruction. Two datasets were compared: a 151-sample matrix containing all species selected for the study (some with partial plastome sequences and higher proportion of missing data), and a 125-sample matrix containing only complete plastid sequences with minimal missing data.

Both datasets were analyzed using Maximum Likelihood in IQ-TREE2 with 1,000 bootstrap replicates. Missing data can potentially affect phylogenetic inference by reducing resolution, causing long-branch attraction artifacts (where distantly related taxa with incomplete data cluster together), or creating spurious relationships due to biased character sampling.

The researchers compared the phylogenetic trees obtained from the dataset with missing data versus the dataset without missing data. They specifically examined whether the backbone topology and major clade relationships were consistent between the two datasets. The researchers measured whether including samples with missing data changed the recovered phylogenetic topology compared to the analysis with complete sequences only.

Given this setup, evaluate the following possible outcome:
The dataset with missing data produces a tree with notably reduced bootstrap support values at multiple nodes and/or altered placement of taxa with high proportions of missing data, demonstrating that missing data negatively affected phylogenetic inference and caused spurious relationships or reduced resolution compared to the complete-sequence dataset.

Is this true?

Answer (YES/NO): NO